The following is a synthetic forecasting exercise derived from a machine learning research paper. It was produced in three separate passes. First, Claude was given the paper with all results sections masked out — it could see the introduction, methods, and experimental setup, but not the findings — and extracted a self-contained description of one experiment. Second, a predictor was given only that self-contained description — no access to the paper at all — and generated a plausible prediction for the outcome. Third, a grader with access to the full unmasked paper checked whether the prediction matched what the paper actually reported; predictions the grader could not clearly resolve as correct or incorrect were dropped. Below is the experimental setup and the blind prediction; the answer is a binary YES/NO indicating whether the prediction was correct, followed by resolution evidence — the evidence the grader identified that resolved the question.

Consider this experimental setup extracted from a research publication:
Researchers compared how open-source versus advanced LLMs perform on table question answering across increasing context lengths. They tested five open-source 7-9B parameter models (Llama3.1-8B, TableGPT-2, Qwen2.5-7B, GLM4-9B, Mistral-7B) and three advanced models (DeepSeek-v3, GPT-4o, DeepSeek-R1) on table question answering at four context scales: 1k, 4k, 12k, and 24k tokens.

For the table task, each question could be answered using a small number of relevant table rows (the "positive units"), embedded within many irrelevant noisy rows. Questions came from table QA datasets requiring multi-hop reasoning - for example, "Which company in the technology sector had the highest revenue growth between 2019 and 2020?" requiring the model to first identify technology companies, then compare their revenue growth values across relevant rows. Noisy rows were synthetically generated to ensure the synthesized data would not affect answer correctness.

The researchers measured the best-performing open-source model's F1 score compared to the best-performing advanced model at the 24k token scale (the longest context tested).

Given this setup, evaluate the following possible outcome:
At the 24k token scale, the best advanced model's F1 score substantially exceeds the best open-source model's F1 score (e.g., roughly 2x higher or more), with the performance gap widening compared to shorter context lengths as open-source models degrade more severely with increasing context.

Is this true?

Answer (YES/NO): YES